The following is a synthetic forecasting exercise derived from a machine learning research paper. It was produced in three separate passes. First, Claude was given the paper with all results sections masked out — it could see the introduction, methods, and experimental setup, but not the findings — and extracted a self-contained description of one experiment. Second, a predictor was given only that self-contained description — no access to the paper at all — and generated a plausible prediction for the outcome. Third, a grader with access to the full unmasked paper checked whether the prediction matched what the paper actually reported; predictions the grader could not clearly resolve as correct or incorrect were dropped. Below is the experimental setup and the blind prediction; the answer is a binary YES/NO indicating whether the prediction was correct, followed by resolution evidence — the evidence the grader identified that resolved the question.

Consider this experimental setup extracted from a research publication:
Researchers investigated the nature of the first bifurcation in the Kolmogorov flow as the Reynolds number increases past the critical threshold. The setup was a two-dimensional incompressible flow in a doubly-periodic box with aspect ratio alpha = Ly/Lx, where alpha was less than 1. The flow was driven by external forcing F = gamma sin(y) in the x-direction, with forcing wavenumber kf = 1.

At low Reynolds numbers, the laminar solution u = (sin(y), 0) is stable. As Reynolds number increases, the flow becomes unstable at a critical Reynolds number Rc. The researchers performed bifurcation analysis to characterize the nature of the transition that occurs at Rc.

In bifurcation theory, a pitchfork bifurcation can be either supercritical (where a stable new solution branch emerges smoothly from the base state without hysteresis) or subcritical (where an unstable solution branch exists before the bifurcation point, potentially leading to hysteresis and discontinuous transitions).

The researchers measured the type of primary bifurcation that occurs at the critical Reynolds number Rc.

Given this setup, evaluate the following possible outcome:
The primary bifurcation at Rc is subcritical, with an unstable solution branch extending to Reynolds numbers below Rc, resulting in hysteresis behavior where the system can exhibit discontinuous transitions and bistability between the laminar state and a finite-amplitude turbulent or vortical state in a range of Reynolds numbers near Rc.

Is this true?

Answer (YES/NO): NO